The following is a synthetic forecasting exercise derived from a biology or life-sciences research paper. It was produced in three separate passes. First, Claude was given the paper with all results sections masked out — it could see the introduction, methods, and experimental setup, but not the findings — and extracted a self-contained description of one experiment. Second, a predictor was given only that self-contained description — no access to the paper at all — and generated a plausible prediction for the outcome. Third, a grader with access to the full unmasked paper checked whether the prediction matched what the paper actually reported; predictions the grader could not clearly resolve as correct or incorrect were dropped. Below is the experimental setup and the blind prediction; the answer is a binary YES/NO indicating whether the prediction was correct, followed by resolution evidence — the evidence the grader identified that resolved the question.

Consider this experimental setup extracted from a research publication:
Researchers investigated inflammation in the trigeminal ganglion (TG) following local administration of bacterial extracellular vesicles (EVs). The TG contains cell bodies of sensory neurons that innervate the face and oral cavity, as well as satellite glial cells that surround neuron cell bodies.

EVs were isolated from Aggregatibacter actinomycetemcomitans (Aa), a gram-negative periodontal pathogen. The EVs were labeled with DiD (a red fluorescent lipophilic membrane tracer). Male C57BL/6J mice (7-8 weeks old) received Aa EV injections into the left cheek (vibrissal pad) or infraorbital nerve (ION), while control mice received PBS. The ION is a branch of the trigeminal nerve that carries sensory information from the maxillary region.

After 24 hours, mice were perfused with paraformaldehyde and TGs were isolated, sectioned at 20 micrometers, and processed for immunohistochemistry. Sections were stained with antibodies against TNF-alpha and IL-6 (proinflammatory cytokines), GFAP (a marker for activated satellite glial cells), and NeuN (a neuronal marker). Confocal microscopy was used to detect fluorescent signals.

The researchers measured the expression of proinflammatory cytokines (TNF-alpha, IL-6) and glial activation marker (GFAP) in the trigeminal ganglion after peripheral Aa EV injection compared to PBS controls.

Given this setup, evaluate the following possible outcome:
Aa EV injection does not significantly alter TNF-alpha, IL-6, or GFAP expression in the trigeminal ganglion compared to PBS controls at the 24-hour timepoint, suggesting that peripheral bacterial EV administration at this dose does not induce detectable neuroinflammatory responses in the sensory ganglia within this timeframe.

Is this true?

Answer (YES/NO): NO